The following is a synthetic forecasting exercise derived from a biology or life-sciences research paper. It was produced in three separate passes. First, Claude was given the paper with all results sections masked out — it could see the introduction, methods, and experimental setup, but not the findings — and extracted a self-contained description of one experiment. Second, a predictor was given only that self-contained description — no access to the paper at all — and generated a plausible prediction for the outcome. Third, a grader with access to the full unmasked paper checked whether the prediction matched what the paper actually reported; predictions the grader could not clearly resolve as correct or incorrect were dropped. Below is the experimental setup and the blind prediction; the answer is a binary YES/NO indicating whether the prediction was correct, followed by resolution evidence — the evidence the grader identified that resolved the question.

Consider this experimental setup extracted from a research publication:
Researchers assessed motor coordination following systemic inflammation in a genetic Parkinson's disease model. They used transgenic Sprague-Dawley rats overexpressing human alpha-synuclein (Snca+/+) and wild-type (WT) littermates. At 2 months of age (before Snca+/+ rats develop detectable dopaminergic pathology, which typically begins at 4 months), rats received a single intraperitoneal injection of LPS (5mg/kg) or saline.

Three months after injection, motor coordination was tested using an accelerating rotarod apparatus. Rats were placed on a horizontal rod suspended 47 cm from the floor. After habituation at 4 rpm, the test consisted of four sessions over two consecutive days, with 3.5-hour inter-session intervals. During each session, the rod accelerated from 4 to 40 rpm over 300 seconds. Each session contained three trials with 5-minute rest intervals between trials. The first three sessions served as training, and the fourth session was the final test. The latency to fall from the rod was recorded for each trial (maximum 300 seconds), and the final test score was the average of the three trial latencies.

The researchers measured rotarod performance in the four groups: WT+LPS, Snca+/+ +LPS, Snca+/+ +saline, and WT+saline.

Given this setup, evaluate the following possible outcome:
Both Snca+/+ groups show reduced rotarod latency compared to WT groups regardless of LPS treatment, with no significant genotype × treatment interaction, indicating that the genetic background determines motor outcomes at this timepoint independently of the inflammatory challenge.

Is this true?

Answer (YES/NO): NO